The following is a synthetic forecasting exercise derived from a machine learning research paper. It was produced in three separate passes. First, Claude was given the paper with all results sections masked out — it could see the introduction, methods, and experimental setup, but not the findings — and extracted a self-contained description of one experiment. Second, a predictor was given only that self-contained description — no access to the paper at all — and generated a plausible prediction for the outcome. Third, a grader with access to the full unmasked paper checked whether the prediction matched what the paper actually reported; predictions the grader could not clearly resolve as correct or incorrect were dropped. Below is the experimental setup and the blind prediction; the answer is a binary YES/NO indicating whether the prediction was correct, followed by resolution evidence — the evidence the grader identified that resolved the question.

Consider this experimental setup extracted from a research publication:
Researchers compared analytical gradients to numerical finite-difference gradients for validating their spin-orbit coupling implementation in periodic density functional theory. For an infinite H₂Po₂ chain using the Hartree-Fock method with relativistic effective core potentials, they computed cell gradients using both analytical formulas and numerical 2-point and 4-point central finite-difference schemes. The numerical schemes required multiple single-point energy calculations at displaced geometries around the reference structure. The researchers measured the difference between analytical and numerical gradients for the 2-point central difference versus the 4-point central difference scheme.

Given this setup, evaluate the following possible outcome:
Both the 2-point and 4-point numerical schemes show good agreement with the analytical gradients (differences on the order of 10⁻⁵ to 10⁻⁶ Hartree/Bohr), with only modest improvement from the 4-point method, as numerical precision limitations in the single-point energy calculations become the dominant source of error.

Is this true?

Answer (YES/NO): YES